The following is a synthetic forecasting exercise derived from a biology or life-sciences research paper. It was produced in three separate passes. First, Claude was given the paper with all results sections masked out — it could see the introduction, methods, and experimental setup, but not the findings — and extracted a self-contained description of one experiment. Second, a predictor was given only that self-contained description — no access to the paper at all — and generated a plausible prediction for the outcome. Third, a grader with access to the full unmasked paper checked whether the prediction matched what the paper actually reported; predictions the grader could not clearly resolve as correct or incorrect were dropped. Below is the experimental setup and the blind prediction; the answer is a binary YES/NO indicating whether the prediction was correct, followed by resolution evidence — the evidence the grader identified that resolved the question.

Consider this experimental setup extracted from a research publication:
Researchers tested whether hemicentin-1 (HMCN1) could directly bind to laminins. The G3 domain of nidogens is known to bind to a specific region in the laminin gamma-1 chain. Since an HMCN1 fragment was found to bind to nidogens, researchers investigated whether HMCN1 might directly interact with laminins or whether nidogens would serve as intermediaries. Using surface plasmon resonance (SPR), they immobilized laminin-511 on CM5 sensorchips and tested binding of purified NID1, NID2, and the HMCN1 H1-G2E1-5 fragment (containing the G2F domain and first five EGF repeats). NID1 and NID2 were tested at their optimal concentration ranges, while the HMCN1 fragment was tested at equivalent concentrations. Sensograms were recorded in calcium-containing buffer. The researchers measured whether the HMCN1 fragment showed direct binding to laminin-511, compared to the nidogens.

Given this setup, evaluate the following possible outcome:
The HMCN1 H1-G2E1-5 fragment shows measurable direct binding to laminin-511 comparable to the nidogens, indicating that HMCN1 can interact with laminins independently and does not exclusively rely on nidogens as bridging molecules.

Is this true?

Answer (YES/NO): NO